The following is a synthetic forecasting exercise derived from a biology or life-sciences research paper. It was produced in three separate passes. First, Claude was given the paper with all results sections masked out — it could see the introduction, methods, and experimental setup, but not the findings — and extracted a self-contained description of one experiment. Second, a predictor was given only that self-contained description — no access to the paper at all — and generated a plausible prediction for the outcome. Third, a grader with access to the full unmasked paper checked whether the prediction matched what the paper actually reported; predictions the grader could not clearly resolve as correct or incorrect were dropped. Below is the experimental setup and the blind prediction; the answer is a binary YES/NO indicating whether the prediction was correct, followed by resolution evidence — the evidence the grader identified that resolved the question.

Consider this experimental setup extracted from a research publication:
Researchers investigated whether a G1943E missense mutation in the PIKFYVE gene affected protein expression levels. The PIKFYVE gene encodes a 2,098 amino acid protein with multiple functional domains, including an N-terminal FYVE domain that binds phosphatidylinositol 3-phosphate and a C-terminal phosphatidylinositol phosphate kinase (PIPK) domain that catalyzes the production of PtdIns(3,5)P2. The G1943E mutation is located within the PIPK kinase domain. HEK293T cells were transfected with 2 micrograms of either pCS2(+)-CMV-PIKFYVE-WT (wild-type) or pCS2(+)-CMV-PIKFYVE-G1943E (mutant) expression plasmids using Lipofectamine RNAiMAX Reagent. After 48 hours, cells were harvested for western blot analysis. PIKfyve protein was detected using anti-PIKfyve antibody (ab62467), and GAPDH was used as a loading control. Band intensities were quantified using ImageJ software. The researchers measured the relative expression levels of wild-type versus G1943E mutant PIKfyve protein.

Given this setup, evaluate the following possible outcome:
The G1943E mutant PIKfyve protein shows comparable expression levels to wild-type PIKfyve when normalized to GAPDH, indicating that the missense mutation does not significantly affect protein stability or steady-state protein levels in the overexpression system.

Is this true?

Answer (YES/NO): YES